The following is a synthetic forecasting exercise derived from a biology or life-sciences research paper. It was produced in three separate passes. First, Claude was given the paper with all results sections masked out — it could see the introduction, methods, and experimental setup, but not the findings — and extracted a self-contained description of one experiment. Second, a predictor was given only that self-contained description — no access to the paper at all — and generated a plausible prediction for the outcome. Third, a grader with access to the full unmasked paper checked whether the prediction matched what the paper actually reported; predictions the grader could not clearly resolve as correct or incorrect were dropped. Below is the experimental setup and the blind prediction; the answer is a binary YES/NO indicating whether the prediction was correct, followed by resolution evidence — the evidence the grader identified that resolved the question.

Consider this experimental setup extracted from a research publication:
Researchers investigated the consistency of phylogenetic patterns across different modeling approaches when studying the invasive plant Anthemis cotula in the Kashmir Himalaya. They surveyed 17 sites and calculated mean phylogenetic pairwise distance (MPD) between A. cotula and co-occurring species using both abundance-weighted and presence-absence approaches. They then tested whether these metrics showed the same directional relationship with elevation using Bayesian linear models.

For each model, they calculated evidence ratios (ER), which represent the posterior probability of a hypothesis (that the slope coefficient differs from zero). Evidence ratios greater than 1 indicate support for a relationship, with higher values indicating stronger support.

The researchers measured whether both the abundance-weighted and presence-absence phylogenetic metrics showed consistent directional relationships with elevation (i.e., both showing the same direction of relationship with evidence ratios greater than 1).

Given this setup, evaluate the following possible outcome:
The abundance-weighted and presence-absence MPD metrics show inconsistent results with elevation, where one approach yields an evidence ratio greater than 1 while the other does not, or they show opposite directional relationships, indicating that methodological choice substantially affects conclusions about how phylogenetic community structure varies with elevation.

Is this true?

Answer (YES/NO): YES